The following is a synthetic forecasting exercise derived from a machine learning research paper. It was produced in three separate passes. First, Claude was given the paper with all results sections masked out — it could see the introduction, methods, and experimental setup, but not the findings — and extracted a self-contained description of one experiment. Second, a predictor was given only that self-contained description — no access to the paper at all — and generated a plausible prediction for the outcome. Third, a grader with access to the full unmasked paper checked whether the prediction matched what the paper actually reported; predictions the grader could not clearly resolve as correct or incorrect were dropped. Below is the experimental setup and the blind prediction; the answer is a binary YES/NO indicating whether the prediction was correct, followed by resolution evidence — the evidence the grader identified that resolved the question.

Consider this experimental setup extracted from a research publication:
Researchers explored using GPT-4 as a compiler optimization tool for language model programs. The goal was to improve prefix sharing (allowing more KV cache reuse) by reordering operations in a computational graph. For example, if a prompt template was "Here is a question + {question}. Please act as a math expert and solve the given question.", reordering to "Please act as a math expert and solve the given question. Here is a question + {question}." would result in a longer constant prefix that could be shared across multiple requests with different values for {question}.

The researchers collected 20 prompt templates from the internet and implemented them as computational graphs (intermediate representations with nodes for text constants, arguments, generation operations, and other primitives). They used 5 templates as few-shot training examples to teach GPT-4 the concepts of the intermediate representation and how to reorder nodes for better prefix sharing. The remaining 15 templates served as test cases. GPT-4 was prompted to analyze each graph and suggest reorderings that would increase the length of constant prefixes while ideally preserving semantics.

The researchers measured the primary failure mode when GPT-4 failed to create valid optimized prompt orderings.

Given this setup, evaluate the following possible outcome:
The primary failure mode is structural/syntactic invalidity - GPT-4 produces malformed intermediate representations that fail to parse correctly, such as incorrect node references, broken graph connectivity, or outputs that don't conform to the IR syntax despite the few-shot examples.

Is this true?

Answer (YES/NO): NO